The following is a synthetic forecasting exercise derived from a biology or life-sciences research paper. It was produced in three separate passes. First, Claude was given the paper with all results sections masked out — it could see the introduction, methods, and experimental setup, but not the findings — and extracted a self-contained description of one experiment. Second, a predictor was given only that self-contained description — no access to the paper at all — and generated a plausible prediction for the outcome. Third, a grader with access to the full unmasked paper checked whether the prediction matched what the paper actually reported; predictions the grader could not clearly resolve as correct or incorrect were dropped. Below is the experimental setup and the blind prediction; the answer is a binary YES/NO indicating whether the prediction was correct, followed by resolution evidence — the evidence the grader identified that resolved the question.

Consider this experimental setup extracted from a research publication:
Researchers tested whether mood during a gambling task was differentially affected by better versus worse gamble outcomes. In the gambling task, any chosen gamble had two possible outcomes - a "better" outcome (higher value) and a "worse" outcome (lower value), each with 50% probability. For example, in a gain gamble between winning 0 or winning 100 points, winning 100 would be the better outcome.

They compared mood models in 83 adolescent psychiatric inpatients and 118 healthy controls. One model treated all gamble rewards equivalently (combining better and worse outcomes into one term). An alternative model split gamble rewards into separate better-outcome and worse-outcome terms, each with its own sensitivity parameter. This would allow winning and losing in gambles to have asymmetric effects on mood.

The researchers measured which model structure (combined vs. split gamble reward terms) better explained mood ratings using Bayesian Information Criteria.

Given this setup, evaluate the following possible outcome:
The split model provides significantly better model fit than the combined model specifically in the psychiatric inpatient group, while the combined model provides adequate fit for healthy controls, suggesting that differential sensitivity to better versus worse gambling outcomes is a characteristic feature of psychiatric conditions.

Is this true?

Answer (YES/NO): NO